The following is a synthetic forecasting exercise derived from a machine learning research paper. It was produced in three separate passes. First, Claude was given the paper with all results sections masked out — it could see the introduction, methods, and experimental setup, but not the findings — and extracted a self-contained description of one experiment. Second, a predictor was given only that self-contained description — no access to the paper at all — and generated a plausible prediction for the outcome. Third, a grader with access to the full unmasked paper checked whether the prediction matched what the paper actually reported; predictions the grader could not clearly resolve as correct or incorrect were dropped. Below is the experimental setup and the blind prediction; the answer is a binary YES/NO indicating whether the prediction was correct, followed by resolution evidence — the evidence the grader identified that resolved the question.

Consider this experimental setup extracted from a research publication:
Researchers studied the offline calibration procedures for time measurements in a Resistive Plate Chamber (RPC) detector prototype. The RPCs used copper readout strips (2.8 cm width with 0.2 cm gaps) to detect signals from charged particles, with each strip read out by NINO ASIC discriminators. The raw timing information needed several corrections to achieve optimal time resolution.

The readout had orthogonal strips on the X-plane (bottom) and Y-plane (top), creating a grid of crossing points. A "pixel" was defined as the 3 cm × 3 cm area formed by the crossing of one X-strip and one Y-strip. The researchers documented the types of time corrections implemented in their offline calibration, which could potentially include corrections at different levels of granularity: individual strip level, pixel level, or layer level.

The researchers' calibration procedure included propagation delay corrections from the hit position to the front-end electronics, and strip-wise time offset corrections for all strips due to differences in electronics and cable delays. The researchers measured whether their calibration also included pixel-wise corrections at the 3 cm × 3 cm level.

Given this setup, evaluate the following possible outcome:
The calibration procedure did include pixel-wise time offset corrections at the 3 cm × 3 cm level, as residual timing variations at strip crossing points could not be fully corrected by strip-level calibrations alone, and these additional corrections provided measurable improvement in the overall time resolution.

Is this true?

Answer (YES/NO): YES